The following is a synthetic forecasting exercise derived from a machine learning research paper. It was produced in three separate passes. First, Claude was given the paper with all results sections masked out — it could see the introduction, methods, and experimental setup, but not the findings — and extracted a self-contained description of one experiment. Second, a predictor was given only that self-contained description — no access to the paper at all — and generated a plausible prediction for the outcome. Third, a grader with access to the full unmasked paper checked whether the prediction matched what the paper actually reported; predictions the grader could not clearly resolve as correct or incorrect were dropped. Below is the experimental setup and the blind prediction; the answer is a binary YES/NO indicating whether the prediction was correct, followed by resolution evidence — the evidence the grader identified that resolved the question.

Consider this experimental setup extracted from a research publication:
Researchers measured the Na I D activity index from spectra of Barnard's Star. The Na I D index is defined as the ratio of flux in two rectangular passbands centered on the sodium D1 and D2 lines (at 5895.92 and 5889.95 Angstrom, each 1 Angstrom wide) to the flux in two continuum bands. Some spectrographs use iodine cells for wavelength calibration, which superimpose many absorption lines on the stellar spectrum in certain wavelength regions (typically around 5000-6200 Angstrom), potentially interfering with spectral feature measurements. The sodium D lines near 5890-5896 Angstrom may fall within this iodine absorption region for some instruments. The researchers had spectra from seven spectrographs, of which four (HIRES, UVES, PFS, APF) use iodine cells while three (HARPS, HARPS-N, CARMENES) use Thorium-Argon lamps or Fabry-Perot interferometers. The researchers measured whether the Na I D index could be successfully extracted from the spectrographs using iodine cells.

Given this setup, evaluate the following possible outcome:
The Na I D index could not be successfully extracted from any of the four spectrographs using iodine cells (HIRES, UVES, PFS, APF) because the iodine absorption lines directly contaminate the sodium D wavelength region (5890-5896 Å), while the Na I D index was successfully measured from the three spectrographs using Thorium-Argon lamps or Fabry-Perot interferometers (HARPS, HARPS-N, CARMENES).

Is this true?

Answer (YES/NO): NO